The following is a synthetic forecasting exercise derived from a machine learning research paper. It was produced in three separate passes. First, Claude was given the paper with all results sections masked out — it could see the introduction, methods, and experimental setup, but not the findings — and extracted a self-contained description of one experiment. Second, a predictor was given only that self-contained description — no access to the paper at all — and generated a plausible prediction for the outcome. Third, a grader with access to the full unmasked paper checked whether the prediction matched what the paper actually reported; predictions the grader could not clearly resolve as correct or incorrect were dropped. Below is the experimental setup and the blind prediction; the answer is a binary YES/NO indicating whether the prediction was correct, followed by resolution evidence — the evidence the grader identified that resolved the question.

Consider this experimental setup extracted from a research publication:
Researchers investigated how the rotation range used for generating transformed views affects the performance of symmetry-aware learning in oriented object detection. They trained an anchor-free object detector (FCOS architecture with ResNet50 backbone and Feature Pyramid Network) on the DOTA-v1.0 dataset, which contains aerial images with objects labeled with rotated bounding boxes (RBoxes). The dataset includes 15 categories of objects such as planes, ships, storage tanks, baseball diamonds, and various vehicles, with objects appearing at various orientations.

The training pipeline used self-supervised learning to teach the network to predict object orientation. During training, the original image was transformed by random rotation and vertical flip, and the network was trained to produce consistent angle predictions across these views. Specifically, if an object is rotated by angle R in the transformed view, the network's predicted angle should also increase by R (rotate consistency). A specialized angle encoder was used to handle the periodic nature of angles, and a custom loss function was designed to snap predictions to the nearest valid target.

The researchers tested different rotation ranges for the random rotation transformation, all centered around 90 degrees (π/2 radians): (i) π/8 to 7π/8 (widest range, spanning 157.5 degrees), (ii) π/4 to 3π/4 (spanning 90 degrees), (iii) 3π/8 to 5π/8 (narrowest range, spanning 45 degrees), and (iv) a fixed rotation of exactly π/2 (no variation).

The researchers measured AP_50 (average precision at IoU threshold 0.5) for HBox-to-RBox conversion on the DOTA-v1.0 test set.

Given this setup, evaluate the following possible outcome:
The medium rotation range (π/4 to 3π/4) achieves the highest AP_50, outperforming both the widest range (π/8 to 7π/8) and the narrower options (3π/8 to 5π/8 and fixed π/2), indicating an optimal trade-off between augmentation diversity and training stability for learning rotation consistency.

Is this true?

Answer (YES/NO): NO